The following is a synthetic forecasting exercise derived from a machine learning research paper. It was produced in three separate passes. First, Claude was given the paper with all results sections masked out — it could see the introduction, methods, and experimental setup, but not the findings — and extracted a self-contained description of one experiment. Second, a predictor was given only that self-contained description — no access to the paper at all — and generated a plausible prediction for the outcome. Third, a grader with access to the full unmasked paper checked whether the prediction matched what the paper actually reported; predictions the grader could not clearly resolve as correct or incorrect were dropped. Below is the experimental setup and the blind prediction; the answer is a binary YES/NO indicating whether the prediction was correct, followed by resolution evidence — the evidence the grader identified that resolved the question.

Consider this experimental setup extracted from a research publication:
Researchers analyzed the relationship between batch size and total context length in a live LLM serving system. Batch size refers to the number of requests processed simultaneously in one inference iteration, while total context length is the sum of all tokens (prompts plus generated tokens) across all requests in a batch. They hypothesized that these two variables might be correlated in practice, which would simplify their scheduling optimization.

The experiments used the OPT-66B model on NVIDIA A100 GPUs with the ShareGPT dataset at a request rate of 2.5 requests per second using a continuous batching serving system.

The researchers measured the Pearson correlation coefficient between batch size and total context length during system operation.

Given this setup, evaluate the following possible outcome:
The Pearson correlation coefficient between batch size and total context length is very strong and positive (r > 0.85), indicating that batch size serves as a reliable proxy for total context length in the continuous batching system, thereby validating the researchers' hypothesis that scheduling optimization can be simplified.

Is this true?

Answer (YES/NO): YES